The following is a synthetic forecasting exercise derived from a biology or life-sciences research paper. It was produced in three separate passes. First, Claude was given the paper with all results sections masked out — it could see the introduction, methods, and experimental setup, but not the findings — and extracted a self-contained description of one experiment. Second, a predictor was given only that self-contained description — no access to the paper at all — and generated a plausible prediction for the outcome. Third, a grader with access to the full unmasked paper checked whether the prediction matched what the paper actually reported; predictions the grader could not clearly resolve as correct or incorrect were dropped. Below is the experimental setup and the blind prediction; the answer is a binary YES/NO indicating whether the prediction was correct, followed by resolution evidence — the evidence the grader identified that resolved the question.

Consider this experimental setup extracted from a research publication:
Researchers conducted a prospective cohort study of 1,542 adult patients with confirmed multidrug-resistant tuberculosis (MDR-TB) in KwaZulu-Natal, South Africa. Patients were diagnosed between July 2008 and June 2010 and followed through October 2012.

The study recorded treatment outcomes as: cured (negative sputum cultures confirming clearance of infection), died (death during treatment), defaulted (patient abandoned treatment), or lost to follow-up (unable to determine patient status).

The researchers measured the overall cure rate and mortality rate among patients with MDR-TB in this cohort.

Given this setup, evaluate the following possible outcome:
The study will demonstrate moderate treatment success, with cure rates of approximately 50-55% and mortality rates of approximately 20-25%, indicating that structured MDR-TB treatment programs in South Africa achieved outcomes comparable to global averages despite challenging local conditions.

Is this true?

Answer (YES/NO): NO